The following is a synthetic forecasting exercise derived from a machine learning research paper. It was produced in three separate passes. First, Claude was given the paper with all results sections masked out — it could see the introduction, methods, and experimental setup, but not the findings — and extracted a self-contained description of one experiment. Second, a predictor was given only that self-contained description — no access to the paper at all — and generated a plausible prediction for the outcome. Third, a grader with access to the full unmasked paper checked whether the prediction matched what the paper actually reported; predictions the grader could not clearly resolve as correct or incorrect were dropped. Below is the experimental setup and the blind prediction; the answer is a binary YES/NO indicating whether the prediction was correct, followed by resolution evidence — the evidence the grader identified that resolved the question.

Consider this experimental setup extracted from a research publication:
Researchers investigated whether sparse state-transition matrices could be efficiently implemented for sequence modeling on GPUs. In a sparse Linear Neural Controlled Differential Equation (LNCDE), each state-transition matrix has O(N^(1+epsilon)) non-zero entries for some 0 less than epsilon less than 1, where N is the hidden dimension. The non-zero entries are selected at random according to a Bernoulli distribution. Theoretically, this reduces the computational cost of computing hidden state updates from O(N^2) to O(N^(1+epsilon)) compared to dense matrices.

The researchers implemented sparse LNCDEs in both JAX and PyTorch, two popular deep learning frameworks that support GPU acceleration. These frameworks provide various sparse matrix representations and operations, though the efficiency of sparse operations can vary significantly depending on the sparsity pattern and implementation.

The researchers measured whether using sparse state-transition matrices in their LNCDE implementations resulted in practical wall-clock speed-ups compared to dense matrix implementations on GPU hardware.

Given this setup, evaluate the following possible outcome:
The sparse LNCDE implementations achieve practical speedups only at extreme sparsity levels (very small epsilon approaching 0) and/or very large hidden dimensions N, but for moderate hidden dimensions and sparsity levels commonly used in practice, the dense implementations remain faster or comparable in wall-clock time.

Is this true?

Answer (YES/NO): NO